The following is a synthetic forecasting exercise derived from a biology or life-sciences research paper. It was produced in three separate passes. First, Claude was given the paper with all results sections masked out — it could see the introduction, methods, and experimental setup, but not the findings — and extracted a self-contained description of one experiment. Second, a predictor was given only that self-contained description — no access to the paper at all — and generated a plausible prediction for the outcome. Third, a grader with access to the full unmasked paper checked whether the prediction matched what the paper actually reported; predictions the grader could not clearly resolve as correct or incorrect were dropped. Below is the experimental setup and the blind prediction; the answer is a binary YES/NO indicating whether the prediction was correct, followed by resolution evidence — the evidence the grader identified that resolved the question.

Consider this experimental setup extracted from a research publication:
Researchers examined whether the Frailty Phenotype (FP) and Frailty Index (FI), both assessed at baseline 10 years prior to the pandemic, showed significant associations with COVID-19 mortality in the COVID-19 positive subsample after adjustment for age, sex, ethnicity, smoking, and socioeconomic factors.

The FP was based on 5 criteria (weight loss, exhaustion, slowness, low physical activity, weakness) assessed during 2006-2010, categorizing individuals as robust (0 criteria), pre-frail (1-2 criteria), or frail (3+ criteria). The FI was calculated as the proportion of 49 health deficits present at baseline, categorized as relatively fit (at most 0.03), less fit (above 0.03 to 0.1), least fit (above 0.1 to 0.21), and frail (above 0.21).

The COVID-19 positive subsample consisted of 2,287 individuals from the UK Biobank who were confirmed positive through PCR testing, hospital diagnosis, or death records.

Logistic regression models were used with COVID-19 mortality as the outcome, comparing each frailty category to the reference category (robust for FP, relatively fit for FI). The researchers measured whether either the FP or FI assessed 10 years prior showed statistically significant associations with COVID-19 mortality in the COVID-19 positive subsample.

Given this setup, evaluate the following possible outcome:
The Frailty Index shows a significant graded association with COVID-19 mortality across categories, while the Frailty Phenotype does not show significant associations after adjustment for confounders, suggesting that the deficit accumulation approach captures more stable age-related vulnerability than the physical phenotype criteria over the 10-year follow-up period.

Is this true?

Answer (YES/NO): NO